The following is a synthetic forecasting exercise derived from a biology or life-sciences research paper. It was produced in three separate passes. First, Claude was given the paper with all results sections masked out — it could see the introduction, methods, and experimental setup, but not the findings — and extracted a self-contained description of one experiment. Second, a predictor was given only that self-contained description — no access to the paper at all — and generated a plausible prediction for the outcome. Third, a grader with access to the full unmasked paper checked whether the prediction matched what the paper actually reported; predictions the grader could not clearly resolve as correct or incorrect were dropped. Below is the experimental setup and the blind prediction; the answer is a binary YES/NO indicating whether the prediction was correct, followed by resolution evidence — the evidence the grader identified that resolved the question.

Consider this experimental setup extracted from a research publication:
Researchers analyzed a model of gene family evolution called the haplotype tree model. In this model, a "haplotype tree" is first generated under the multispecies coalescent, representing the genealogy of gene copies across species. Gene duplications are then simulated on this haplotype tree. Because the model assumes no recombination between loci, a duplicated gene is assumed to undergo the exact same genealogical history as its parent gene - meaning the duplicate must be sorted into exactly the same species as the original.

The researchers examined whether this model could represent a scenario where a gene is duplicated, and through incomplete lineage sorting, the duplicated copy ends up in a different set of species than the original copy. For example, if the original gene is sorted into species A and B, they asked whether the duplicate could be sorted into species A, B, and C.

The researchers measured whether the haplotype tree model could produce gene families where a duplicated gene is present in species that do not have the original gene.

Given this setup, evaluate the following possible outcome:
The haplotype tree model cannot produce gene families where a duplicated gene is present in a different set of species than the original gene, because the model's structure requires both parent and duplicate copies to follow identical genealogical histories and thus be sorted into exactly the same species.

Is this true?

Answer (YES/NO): YES